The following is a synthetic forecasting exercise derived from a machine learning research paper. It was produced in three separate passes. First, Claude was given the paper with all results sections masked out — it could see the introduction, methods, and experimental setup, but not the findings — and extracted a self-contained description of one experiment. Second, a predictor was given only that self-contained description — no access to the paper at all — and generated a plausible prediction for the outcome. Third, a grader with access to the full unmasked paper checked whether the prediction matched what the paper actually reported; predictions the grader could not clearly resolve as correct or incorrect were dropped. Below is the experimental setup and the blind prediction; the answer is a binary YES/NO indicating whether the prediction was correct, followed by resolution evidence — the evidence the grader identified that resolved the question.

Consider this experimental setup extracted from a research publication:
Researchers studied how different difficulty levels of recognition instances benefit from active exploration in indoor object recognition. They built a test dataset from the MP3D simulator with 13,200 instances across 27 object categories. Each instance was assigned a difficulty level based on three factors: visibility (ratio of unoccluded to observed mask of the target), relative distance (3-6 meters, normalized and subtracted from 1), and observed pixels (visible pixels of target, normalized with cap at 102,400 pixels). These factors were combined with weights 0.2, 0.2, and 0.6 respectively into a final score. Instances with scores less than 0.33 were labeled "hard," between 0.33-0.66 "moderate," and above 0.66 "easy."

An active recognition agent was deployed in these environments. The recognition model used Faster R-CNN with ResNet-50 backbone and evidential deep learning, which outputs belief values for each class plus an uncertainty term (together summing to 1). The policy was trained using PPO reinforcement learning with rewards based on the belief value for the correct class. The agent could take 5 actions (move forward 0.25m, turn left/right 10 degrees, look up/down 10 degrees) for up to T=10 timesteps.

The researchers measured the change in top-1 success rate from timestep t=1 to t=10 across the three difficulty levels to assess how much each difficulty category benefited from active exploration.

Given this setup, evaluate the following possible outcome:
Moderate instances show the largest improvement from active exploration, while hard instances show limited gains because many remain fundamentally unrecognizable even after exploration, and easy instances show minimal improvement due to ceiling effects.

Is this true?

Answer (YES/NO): NO